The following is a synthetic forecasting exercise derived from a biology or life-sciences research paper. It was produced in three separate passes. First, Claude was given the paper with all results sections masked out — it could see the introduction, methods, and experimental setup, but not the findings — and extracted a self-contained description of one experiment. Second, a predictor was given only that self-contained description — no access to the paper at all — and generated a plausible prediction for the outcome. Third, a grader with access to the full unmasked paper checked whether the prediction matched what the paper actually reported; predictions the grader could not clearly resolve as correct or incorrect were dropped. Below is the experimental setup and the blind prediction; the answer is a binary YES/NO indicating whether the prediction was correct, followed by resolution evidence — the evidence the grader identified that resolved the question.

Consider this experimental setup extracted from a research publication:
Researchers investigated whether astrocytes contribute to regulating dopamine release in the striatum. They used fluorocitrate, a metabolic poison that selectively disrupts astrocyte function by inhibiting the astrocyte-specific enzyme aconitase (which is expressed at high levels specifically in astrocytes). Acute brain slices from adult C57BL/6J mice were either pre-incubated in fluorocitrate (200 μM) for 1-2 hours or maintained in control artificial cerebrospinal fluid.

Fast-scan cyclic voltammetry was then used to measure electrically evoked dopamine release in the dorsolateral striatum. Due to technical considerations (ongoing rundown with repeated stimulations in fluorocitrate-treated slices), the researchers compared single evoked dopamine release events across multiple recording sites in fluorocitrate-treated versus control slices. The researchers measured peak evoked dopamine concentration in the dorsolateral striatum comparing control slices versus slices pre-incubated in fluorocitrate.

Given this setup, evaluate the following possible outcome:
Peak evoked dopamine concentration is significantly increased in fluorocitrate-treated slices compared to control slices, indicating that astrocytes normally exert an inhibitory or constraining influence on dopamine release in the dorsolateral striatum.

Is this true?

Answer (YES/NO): NO